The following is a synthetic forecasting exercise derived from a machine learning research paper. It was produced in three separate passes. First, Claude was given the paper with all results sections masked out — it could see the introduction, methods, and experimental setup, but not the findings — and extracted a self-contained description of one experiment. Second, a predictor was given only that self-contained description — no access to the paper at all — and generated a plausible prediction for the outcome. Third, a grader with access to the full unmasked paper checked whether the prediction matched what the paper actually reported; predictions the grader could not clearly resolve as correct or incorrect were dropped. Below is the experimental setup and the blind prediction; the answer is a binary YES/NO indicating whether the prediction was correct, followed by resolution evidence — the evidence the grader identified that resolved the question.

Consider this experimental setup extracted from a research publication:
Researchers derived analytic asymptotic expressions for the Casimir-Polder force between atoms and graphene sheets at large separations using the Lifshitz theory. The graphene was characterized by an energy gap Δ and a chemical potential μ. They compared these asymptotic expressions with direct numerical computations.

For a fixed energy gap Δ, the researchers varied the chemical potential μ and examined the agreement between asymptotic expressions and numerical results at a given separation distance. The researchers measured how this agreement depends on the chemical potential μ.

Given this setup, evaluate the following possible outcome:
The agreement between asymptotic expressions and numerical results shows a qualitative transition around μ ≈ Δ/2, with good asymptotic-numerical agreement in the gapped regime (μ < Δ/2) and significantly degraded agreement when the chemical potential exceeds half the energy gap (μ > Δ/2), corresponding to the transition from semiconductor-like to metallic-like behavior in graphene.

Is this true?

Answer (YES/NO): NO